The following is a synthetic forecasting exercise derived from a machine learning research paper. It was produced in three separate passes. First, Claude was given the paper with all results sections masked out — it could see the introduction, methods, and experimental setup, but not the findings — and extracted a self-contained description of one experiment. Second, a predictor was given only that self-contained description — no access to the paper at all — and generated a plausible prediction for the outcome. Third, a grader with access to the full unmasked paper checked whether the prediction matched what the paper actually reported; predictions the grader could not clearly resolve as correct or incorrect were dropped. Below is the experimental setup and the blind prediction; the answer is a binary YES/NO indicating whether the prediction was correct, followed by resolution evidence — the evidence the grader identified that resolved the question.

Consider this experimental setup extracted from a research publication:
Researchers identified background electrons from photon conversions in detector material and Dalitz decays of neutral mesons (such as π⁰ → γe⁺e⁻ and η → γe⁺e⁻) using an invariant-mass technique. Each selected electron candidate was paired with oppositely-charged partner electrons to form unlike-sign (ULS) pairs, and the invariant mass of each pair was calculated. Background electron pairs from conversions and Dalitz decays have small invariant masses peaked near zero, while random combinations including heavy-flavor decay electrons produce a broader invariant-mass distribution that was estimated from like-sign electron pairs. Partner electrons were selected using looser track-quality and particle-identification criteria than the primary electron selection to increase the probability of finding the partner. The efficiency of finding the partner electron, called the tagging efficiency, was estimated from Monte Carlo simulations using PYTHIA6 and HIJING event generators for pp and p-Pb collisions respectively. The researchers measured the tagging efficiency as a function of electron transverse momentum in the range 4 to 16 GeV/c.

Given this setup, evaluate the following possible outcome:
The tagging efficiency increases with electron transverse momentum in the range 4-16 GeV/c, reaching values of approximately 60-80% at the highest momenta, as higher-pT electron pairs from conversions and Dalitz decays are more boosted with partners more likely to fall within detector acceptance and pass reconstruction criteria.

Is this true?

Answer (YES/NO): YES